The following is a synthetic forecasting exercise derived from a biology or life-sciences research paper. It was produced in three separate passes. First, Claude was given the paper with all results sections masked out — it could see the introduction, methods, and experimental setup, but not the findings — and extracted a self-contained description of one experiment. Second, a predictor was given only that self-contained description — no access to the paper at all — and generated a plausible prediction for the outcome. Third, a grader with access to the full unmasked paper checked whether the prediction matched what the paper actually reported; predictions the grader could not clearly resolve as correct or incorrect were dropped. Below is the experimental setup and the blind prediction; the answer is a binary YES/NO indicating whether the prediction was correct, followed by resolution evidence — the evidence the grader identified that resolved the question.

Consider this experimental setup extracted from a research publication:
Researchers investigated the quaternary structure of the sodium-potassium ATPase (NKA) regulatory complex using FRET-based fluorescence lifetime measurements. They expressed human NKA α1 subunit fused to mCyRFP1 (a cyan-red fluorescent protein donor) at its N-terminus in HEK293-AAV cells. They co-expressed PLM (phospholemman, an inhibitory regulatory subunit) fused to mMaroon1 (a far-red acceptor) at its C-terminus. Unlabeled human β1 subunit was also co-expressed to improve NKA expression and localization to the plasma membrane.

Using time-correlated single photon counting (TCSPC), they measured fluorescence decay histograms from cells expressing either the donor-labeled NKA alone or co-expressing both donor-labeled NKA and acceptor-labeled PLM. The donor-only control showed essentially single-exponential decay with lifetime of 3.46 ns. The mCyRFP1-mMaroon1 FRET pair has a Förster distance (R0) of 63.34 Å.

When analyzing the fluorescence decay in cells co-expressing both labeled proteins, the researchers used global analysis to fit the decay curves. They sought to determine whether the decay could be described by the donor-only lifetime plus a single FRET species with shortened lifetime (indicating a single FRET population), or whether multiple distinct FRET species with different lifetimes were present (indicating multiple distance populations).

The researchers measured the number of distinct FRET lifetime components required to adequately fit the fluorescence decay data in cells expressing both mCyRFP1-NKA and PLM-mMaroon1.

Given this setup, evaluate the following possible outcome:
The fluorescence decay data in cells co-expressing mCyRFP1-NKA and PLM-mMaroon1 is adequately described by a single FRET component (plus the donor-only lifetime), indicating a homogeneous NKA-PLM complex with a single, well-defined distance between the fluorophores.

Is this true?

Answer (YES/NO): NO